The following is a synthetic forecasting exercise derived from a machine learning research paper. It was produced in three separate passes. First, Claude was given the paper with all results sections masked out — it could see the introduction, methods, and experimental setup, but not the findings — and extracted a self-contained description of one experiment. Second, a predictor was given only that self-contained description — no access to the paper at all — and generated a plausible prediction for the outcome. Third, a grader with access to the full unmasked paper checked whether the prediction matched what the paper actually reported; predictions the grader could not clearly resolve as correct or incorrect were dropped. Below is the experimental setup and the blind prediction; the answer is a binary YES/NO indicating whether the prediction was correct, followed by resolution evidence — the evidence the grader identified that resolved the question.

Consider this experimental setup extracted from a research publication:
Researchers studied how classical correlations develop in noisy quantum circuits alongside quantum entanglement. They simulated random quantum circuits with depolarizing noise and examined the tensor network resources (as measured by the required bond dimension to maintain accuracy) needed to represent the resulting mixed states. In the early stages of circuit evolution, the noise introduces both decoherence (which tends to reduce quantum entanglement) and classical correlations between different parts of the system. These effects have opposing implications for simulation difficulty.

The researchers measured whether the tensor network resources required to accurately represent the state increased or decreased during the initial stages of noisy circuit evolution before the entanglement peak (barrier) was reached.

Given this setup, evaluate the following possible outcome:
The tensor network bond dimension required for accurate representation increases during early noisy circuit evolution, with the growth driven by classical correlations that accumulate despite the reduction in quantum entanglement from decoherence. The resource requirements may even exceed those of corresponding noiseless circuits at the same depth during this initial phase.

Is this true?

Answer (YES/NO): NO